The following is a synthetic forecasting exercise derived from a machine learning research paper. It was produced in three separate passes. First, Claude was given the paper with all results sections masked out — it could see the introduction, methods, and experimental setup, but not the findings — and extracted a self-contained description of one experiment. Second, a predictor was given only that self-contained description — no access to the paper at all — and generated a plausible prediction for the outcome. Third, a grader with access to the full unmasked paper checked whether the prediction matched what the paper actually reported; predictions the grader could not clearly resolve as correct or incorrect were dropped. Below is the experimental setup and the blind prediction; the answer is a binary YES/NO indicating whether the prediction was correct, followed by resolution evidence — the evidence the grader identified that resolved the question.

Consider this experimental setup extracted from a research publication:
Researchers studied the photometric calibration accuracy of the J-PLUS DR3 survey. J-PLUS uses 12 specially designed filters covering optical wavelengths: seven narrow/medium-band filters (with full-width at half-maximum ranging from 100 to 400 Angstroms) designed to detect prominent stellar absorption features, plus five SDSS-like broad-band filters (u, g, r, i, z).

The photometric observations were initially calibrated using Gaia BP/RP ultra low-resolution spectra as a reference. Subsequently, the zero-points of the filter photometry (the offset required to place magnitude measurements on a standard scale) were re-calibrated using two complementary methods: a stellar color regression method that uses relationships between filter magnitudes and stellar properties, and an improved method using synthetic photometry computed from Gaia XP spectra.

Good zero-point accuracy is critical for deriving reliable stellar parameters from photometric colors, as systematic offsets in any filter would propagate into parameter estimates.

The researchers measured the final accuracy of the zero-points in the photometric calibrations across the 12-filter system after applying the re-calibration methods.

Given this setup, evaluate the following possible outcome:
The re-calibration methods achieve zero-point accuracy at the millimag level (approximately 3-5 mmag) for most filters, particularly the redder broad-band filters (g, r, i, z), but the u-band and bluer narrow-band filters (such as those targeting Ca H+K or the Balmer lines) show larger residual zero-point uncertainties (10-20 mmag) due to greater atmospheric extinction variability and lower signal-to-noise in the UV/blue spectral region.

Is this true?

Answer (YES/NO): NO